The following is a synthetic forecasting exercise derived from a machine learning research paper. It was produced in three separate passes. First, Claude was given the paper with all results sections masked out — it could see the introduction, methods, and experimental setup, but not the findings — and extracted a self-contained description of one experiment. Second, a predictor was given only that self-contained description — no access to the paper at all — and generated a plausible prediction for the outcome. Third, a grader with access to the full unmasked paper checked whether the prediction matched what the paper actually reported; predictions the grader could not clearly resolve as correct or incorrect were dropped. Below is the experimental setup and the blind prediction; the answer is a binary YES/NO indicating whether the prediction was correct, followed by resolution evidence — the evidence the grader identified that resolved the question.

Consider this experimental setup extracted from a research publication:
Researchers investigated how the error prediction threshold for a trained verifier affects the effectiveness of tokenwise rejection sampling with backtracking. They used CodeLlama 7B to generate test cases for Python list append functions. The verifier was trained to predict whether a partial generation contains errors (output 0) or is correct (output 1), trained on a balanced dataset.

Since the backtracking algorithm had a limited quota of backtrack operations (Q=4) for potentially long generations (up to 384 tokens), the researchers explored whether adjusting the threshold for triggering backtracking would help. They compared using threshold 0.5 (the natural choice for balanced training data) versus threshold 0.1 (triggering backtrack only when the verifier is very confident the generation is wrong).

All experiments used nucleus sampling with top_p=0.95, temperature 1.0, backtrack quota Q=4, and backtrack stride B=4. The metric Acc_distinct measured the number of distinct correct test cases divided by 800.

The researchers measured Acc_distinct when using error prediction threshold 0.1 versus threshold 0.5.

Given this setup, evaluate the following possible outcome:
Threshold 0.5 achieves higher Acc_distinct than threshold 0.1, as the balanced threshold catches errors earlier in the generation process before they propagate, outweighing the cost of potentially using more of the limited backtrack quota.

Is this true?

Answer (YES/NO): NO